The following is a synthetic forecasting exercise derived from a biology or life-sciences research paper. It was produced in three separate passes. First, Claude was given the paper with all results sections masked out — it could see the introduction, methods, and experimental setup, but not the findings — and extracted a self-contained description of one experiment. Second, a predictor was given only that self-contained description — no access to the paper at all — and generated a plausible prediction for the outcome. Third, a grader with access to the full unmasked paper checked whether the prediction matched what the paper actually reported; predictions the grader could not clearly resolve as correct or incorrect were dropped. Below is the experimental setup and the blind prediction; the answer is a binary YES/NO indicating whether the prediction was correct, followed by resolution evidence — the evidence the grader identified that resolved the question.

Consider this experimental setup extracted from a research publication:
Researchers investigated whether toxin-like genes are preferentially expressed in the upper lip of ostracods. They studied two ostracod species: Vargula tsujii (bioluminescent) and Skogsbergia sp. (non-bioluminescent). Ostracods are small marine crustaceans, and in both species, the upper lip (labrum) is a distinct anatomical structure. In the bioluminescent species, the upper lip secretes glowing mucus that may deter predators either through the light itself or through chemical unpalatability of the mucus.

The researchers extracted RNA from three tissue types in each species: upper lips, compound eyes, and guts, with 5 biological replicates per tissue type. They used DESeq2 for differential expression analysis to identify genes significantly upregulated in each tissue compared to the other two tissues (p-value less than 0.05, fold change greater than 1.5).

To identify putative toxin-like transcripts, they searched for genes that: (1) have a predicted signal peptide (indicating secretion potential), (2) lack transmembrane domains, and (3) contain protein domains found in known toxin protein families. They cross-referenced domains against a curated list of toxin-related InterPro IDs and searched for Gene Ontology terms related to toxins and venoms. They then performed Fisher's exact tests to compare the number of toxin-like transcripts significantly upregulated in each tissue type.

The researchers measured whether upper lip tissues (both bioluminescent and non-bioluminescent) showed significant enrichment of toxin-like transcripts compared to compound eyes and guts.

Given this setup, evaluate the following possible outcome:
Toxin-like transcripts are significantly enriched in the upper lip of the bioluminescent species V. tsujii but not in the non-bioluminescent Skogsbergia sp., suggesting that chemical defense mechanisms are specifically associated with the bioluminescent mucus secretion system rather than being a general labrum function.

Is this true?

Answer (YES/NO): NO